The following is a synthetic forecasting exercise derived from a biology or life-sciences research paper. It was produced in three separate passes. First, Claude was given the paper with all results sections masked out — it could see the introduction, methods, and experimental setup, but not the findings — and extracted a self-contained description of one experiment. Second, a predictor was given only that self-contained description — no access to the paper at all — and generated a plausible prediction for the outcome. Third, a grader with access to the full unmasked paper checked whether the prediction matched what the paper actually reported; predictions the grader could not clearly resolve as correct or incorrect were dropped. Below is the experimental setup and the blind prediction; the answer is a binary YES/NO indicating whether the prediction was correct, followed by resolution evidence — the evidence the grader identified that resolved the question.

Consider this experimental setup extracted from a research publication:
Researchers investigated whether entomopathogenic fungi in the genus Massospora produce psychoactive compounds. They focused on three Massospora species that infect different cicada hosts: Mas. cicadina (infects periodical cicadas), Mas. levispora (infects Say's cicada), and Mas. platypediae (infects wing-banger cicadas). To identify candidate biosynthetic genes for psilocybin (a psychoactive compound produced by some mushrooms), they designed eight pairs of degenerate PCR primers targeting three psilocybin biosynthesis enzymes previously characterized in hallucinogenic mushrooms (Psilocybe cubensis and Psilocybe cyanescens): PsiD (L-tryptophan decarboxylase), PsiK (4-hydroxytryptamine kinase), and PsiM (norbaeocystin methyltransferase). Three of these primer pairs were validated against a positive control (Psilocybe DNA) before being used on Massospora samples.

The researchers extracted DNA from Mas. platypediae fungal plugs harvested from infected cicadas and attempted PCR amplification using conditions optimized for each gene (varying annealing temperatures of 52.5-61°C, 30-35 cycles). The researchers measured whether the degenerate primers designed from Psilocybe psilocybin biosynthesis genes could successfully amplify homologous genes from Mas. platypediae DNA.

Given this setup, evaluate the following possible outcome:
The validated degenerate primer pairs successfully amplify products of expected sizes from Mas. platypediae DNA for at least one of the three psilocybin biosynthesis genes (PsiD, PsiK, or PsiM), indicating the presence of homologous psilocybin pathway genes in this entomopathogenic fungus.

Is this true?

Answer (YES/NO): NO